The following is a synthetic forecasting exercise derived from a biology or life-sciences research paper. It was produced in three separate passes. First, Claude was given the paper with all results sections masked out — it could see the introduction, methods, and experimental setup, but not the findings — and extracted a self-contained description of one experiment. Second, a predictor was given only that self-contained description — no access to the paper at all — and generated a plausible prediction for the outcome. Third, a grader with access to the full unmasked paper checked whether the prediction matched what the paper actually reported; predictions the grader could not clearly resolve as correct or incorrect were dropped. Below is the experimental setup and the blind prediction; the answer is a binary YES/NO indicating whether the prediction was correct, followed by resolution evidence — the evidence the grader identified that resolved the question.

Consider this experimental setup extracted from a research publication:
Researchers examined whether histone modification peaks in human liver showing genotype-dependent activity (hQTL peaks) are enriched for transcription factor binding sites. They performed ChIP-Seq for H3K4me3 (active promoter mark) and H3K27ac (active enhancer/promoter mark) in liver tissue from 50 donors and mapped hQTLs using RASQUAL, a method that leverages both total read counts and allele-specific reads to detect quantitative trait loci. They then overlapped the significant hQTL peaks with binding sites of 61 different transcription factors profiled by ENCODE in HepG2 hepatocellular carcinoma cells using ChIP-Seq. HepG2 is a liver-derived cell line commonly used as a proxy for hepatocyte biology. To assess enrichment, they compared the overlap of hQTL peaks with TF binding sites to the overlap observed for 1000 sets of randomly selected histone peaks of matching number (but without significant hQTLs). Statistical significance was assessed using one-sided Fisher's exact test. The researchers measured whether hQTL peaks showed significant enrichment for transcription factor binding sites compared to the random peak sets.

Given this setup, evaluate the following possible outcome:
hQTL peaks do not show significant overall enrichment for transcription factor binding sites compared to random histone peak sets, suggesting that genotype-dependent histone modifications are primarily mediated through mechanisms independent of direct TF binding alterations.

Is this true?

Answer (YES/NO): NO